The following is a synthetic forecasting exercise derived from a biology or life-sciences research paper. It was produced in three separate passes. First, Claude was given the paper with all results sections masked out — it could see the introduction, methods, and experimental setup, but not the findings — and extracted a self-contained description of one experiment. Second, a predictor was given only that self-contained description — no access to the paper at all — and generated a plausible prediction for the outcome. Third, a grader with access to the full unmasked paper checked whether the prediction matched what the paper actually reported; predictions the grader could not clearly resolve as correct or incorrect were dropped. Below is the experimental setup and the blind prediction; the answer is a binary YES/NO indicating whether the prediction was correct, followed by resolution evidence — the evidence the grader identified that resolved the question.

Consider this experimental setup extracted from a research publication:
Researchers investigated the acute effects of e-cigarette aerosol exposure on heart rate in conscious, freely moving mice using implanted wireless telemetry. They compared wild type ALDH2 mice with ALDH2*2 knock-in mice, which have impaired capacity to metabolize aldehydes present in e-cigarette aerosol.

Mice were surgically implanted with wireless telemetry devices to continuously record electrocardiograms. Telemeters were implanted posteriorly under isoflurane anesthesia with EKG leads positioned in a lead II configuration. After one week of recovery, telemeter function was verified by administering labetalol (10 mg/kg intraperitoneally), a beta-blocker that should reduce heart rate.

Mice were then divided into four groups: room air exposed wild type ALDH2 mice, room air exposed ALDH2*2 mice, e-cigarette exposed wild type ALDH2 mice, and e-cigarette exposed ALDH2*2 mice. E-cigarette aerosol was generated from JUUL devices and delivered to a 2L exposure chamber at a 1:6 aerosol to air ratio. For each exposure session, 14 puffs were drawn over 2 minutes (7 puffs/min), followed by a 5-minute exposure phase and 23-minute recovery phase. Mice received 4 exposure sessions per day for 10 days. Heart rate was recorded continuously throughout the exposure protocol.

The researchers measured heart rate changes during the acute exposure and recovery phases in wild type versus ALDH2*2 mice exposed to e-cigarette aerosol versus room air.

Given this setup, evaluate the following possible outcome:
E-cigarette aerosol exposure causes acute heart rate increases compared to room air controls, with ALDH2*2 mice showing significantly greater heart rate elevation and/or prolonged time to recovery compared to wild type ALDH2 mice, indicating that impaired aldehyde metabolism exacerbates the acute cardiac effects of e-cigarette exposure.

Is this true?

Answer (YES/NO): YES